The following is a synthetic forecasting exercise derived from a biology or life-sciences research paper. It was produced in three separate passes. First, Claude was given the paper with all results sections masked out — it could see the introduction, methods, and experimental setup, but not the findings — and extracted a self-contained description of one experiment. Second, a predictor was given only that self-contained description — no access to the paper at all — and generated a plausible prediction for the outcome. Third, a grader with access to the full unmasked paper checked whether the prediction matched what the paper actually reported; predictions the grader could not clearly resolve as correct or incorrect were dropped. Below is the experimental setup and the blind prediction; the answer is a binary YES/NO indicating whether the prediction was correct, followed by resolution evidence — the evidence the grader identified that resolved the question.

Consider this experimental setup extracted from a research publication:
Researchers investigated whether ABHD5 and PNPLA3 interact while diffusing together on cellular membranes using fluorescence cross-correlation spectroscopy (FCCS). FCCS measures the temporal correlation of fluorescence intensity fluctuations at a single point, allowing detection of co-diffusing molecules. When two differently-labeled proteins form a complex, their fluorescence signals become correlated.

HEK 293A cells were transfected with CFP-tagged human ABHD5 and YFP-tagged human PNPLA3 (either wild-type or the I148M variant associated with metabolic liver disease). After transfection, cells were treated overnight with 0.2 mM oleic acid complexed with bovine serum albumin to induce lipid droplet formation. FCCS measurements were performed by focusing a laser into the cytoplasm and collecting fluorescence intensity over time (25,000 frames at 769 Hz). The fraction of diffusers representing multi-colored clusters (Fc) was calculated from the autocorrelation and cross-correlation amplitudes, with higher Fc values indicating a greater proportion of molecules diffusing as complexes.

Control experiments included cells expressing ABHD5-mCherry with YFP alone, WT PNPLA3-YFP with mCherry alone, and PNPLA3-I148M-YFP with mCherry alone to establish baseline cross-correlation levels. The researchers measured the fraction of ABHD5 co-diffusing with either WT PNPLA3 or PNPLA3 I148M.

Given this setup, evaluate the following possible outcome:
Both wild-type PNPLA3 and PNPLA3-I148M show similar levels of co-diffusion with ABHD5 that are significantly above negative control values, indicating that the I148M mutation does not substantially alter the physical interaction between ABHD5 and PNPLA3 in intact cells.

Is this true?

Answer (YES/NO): NO